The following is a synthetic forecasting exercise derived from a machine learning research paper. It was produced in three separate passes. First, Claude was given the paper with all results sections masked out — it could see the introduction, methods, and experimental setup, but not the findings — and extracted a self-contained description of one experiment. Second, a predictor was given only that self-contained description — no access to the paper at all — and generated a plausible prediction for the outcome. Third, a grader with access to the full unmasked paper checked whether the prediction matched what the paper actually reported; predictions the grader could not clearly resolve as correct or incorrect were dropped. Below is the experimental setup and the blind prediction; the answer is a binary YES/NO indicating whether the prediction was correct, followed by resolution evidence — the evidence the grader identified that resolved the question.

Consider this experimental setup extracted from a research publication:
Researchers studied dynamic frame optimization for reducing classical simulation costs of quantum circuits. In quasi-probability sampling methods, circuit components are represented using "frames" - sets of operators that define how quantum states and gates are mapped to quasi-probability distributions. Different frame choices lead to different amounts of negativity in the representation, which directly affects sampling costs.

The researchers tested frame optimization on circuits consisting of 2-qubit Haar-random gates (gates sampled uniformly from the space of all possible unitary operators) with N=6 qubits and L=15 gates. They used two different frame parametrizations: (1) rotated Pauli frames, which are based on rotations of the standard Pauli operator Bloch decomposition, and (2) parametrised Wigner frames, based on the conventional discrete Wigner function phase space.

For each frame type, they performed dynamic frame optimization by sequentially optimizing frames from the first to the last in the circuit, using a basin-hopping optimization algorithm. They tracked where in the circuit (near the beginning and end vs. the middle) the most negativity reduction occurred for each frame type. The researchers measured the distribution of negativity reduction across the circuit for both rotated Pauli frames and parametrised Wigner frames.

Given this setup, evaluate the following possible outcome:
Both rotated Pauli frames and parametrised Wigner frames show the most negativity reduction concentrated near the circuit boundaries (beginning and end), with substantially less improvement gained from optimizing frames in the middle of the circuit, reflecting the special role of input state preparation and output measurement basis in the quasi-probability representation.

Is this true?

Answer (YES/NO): NO